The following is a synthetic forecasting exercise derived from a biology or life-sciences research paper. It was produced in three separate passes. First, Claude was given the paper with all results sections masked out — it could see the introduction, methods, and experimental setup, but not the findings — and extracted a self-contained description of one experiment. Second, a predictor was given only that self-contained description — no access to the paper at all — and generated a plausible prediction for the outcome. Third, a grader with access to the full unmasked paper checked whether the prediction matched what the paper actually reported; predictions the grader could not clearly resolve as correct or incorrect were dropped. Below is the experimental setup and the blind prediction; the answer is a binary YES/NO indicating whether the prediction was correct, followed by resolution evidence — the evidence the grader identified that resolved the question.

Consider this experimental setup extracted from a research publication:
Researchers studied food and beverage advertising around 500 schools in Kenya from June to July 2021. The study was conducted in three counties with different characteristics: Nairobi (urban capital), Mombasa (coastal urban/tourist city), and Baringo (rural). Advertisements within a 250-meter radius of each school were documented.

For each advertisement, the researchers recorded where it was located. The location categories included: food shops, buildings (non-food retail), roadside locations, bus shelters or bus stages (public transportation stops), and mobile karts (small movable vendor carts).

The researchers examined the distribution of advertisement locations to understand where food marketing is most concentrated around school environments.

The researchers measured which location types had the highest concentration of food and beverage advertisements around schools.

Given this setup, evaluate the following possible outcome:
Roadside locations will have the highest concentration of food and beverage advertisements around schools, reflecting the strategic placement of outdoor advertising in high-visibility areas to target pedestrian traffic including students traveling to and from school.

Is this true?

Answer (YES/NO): NO